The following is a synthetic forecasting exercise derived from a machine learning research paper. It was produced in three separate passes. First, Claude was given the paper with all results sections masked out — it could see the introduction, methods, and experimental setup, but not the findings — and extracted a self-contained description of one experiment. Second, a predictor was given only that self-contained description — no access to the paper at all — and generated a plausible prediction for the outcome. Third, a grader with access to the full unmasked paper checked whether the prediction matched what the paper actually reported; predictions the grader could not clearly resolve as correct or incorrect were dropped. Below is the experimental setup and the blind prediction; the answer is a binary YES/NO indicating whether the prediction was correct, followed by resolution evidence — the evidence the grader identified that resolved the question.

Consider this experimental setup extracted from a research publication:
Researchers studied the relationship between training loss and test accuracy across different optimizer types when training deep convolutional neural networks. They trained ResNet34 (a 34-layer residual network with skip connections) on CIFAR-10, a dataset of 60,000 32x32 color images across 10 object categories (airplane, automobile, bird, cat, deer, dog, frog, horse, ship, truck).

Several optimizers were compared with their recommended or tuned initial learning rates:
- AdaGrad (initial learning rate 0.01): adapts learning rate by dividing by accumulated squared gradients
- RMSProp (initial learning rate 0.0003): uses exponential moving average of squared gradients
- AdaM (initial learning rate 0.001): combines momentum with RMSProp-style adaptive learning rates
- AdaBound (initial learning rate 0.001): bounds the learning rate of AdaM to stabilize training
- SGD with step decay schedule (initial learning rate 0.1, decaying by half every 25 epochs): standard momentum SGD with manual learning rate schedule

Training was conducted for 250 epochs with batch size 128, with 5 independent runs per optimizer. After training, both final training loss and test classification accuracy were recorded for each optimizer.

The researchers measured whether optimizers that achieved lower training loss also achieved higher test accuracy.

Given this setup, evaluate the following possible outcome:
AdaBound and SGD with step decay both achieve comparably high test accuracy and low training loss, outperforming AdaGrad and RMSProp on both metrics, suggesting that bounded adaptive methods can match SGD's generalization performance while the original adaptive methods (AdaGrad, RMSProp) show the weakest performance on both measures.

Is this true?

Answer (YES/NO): NO